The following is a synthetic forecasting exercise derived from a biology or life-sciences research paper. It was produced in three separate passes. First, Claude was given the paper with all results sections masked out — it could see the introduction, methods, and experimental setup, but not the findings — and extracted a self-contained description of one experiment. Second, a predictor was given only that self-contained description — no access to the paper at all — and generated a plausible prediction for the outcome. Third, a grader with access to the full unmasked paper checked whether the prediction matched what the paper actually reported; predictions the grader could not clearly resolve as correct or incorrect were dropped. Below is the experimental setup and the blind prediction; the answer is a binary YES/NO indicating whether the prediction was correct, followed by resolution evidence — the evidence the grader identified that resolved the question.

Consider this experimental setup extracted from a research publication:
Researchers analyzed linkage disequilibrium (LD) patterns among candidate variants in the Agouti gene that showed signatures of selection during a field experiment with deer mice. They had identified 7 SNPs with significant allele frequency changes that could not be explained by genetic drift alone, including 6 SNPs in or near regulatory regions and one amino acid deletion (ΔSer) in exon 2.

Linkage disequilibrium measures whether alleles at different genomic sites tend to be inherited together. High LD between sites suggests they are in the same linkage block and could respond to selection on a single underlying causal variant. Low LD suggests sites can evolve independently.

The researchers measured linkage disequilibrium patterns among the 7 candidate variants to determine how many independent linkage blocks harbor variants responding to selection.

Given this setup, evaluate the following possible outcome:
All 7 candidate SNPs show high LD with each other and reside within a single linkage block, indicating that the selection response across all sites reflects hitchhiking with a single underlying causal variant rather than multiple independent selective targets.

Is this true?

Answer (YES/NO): NO